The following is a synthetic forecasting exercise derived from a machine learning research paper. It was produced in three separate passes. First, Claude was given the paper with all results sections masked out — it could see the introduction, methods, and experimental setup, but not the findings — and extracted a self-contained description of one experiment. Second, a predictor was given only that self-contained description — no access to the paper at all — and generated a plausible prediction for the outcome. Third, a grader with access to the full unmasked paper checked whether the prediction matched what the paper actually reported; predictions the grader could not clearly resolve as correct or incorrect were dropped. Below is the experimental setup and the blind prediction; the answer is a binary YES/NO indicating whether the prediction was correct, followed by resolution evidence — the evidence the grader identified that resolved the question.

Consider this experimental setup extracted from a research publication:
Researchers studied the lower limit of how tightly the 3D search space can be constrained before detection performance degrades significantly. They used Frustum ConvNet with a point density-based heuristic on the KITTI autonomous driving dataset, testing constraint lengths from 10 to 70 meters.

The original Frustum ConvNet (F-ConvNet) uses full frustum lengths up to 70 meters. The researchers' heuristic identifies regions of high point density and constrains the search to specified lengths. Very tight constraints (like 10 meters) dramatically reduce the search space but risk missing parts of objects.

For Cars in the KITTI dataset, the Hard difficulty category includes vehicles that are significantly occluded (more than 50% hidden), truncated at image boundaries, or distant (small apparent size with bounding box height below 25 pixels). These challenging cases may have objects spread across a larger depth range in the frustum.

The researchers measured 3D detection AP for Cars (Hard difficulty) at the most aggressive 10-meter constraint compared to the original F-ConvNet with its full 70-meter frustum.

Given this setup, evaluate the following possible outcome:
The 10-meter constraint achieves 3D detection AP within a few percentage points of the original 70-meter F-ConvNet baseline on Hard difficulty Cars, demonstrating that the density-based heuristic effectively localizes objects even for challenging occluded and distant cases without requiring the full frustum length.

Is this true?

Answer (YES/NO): YES